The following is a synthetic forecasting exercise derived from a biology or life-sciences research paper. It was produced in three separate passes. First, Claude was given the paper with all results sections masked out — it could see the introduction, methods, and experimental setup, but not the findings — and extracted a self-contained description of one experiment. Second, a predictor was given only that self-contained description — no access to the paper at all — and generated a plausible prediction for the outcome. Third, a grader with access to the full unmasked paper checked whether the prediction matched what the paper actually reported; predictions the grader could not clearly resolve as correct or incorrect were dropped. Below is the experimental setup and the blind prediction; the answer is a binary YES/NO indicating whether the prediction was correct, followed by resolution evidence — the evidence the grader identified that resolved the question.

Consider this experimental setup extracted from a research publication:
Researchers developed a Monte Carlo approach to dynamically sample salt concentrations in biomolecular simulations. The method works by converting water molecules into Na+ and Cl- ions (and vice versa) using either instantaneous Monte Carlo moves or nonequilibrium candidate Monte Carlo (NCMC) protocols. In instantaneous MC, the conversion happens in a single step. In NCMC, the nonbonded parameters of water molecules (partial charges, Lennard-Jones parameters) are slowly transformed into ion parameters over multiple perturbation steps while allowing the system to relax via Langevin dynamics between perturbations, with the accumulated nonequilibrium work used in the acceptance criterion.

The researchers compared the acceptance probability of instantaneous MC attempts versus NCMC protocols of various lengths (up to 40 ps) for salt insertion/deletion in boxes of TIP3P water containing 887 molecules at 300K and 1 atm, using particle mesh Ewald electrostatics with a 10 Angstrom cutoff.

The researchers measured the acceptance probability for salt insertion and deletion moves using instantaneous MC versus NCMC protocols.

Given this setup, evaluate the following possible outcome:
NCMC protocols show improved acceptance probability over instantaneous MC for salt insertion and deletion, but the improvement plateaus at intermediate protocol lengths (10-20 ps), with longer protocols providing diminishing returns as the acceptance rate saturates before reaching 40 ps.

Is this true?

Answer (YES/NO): NO